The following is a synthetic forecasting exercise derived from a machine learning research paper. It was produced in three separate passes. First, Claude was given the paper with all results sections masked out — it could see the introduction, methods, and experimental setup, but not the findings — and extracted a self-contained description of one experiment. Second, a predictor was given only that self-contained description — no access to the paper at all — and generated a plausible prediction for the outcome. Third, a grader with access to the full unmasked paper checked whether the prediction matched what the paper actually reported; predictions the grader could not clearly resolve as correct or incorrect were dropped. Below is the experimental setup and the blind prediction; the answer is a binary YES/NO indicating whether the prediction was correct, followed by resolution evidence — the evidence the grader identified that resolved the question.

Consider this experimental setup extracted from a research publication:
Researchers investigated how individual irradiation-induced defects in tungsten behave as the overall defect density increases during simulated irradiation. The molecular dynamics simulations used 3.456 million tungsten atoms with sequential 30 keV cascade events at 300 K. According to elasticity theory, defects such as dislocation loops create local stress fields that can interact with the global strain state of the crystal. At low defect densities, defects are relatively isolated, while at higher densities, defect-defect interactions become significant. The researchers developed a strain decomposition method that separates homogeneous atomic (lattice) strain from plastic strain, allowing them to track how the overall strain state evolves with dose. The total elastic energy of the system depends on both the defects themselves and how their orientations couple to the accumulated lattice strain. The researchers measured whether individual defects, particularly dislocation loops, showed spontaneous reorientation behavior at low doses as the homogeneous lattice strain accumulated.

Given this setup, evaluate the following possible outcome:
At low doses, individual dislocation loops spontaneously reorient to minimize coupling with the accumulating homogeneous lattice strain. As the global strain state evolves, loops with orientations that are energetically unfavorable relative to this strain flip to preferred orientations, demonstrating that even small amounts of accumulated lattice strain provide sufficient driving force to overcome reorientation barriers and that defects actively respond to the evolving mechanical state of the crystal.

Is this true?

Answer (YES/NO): YES